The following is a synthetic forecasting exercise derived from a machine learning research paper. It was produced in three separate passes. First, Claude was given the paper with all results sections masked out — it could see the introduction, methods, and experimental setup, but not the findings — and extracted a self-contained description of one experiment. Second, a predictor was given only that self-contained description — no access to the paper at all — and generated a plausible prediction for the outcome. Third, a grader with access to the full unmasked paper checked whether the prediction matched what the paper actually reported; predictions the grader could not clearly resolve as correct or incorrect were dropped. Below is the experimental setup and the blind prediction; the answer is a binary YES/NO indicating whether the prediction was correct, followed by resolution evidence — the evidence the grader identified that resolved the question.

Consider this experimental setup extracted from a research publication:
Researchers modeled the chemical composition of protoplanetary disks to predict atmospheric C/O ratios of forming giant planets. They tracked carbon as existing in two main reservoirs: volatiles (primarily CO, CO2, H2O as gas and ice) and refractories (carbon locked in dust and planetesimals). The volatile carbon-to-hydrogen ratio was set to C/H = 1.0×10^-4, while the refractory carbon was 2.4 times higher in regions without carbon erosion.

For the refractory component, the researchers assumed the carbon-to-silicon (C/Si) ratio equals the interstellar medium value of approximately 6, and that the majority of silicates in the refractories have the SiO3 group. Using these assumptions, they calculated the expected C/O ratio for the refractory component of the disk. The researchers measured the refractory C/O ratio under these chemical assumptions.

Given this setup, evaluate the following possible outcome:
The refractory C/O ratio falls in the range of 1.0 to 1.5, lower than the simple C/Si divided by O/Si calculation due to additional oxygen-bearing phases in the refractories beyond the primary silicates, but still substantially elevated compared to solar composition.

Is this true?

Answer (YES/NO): NO